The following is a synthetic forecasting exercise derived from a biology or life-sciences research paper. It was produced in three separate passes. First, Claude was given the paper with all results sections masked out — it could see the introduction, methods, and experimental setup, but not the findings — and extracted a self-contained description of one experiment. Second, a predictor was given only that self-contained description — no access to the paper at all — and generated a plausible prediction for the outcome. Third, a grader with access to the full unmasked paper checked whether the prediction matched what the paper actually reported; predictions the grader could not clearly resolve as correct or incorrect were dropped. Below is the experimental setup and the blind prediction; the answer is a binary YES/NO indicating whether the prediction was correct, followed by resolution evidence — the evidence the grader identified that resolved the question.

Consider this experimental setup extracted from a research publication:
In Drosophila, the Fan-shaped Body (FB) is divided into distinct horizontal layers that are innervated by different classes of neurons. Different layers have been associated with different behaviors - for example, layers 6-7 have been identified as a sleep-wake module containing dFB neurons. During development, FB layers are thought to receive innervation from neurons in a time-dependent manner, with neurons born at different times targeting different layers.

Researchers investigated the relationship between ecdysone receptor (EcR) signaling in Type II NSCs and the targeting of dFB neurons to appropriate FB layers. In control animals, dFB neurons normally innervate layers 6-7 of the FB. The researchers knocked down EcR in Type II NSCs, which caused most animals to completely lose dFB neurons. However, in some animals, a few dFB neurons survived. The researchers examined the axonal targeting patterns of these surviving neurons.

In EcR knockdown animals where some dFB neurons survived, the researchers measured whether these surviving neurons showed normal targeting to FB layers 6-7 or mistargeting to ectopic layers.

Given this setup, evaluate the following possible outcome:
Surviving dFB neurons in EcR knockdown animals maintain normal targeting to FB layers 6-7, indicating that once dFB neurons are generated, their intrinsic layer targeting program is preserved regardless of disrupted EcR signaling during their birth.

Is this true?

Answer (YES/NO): NO